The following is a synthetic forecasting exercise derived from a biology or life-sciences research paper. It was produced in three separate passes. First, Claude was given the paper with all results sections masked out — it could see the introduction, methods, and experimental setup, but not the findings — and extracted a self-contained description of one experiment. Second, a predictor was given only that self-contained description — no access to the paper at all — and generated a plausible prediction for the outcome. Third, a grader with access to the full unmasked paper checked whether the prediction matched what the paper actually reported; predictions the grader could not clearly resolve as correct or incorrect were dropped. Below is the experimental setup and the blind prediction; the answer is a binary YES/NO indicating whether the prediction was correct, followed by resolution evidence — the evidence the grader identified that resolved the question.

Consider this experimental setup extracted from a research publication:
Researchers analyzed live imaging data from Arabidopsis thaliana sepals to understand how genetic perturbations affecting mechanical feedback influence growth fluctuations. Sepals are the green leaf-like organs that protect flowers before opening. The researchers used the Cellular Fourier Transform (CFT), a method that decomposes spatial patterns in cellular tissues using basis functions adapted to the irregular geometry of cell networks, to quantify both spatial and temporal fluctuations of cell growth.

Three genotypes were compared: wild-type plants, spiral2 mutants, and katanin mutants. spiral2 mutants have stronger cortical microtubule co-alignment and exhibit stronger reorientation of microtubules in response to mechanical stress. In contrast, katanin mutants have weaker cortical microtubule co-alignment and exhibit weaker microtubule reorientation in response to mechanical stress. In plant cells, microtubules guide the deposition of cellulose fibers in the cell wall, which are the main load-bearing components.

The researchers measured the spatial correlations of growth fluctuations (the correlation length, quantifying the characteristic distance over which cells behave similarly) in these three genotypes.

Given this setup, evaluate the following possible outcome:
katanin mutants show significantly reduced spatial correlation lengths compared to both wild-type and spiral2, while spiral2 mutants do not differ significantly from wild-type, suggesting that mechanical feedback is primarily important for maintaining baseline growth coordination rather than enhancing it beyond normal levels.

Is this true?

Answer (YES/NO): NO